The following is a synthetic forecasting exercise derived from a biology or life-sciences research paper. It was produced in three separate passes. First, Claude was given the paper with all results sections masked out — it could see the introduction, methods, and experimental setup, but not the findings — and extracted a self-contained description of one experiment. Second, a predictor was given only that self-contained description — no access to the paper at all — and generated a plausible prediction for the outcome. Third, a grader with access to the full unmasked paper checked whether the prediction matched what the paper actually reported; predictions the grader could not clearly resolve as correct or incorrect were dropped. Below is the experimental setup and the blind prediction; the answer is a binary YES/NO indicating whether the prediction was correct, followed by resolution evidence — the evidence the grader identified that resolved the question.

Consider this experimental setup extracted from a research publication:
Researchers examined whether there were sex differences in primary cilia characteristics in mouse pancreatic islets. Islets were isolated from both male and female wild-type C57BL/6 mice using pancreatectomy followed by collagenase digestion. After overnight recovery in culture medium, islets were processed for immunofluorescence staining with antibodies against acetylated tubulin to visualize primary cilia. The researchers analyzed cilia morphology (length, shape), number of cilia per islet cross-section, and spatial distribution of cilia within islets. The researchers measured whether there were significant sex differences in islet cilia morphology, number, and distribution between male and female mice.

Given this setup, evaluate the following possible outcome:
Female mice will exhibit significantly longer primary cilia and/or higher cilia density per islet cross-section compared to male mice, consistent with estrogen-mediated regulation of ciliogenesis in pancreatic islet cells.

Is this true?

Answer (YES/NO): NO